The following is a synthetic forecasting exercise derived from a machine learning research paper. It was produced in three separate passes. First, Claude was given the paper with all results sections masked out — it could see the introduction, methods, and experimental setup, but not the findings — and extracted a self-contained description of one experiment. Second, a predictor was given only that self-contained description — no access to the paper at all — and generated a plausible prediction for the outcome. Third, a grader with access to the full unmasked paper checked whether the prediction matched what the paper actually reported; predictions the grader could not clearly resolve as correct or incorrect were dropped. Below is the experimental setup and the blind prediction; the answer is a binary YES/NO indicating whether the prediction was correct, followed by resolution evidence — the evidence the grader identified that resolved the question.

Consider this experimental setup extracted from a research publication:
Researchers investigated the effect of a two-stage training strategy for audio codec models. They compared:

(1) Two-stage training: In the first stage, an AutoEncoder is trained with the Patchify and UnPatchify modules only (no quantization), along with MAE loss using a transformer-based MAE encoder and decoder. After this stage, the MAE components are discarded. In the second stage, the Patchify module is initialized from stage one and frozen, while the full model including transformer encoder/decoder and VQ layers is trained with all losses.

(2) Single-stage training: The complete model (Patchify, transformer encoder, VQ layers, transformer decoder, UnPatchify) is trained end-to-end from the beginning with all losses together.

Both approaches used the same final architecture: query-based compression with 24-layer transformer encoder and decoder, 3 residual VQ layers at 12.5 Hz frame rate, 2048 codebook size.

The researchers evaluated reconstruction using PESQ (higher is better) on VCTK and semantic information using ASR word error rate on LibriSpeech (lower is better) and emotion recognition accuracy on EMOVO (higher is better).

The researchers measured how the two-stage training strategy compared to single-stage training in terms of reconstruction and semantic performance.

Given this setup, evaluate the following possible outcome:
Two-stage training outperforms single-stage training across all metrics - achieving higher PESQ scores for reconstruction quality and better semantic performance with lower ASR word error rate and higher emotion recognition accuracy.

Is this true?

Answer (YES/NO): YES